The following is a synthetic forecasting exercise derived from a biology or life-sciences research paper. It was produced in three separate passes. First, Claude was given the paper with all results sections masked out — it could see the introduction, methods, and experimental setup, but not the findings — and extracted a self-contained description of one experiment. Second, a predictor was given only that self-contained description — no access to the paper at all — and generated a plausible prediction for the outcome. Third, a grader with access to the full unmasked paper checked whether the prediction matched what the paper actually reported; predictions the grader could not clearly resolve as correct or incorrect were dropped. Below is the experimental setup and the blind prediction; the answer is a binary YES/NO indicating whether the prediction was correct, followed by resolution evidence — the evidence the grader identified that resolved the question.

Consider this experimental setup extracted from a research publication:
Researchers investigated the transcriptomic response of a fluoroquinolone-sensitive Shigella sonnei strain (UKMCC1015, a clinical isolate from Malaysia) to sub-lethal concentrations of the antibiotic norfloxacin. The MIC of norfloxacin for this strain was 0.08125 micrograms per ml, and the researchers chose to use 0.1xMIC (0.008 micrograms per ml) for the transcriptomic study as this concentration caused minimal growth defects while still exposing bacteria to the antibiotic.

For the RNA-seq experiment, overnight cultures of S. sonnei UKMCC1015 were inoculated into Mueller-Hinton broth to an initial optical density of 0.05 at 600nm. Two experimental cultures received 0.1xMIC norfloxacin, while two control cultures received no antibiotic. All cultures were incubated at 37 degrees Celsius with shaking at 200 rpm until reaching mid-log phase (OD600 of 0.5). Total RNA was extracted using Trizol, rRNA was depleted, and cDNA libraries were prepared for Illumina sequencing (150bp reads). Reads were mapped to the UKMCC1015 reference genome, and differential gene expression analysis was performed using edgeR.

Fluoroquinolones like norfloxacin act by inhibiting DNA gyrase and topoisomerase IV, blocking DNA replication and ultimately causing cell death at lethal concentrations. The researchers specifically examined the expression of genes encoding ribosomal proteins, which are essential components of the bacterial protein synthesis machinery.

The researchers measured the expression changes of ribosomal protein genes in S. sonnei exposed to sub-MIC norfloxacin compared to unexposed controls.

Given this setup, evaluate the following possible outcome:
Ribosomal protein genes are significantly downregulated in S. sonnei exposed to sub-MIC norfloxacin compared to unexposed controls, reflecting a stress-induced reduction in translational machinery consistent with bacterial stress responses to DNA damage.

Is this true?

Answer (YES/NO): YES